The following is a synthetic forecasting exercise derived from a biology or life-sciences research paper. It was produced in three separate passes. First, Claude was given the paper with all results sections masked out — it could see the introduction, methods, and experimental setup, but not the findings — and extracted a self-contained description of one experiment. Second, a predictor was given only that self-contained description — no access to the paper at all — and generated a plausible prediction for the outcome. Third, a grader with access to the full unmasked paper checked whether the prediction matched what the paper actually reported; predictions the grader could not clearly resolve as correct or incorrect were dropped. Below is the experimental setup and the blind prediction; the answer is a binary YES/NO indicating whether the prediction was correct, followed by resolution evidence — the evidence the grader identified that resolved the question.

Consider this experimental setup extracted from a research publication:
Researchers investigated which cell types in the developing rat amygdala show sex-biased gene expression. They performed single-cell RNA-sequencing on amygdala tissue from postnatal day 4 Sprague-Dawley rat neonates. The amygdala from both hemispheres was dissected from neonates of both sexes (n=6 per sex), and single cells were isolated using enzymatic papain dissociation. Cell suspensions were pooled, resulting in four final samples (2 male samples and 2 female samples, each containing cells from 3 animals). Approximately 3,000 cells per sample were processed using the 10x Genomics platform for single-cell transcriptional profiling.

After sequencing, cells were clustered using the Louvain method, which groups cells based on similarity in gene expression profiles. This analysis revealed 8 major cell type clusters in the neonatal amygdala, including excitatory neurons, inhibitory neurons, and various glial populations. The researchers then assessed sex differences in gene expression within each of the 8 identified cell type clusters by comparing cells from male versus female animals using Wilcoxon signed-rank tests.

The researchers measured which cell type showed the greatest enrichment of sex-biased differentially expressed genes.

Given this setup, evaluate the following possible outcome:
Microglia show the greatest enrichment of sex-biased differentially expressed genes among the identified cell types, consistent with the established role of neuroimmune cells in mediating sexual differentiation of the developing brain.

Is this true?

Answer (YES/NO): NO